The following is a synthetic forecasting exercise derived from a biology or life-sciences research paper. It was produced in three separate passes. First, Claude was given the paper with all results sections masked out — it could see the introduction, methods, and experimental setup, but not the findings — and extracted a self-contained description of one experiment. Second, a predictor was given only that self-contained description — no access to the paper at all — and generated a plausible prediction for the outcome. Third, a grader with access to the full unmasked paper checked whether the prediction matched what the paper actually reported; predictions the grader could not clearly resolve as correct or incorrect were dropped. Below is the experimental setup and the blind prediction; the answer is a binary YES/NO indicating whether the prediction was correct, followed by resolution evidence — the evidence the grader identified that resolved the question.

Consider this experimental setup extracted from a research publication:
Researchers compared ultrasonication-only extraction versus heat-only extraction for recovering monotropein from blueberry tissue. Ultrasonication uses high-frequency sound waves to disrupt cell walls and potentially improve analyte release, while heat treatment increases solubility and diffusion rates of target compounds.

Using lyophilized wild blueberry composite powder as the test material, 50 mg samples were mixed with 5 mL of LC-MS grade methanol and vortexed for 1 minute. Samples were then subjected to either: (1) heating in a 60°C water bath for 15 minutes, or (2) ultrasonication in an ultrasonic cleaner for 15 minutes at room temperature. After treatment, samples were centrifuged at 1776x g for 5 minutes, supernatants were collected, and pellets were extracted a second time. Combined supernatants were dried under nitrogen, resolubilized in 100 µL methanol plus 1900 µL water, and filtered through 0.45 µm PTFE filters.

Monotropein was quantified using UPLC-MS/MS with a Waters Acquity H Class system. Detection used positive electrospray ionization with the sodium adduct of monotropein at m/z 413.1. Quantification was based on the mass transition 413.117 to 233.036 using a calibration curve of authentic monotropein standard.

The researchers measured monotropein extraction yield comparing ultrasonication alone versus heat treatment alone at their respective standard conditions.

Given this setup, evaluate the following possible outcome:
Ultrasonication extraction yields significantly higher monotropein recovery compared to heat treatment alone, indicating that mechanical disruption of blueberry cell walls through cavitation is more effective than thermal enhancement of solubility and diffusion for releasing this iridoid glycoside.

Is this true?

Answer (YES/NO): NO